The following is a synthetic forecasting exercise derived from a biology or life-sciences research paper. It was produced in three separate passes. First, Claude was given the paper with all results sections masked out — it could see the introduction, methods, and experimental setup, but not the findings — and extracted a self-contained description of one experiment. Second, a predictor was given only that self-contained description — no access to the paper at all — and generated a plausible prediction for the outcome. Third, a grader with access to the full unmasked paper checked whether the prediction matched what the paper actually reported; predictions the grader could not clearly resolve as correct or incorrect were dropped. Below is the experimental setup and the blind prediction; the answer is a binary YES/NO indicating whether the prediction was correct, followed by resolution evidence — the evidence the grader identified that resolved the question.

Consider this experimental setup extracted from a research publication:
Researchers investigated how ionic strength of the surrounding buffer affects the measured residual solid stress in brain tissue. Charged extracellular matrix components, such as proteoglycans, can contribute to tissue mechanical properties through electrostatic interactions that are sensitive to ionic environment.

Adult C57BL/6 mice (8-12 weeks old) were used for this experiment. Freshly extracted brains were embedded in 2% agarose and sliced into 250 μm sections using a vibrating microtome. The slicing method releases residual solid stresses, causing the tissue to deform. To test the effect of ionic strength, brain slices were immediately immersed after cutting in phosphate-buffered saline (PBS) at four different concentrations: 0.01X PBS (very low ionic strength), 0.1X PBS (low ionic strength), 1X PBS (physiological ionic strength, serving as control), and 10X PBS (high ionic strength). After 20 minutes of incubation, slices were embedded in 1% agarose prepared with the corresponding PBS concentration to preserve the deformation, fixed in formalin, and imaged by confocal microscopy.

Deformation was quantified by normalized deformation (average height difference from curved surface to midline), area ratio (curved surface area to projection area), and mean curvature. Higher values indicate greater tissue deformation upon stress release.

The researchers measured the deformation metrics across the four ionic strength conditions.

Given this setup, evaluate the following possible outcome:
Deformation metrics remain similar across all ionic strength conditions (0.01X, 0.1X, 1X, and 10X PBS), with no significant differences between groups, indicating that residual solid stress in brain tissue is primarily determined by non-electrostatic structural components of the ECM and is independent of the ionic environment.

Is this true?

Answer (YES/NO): NO